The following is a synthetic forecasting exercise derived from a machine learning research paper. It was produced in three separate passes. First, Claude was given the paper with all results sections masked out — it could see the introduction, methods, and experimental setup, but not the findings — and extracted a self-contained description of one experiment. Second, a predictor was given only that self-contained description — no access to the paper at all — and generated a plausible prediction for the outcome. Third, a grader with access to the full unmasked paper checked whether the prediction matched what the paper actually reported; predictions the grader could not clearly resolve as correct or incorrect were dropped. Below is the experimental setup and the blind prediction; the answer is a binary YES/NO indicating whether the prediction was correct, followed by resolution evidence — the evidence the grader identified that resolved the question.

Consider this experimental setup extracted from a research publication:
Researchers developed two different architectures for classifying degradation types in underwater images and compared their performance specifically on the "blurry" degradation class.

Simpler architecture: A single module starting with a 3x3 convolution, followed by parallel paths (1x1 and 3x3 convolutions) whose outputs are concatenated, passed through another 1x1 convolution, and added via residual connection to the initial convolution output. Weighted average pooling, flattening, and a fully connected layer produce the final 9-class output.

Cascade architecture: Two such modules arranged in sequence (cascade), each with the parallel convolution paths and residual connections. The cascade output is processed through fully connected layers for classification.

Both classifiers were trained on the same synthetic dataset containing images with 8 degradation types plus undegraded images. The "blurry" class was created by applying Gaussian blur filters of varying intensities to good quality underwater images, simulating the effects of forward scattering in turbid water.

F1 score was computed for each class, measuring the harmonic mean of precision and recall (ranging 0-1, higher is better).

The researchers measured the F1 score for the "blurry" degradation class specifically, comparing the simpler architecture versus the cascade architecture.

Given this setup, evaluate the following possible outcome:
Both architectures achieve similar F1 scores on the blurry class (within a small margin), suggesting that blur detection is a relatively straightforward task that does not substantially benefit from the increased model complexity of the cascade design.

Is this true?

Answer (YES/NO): NO